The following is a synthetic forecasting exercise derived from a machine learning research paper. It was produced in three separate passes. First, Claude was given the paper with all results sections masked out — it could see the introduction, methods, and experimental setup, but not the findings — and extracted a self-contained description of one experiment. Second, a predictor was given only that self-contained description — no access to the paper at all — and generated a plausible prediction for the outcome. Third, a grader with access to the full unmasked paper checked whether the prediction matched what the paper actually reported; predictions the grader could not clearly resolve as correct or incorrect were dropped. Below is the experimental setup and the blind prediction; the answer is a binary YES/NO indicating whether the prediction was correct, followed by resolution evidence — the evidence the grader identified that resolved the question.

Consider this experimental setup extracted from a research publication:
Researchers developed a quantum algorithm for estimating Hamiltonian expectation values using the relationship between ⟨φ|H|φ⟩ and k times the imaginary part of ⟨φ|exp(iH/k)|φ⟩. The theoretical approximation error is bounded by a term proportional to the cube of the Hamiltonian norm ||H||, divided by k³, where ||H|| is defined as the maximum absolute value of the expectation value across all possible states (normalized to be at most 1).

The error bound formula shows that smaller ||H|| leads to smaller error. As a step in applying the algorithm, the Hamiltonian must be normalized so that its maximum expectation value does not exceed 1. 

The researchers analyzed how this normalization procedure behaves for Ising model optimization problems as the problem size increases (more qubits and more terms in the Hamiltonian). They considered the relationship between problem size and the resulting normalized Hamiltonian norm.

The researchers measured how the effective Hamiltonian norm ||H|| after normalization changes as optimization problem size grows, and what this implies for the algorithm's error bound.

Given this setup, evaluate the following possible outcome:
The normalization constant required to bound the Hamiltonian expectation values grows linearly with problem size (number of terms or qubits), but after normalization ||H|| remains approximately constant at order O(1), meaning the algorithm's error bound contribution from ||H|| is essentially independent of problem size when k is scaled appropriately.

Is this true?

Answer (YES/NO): NO